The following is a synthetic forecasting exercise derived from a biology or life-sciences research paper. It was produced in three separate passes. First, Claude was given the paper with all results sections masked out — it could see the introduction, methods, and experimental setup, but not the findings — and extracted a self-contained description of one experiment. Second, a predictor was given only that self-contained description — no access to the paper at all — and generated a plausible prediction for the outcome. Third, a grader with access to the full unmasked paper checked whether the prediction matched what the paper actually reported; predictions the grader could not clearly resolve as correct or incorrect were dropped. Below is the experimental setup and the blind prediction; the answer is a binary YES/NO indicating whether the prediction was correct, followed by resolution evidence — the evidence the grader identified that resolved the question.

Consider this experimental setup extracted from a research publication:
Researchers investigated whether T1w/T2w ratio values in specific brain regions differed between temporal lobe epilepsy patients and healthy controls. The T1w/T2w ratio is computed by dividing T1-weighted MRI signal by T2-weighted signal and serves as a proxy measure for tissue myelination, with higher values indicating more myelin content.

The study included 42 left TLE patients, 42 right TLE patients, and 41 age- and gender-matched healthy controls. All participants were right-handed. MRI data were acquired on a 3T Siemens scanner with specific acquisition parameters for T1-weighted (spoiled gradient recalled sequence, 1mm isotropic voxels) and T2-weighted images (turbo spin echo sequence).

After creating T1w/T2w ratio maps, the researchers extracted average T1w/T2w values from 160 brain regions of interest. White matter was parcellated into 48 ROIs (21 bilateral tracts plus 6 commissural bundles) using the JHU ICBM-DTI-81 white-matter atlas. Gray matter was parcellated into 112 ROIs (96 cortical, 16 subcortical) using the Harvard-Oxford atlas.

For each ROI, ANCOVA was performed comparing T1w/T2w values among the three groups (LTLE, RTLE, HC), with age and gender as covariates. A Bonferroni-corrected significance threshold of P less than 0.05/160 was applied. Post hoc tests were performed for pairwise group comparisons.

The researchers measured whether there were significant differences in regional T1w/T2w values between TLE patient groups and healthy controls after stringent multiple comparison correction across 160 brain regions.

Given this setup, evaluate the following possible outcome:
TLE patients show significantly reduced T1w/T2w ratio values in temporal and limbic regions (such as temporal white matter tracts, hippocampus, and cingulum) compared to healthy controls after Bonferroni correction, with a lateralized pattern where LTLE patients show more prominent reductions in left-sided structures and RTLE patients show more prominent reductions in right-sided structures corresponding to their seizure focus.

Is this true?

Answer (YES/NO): NO